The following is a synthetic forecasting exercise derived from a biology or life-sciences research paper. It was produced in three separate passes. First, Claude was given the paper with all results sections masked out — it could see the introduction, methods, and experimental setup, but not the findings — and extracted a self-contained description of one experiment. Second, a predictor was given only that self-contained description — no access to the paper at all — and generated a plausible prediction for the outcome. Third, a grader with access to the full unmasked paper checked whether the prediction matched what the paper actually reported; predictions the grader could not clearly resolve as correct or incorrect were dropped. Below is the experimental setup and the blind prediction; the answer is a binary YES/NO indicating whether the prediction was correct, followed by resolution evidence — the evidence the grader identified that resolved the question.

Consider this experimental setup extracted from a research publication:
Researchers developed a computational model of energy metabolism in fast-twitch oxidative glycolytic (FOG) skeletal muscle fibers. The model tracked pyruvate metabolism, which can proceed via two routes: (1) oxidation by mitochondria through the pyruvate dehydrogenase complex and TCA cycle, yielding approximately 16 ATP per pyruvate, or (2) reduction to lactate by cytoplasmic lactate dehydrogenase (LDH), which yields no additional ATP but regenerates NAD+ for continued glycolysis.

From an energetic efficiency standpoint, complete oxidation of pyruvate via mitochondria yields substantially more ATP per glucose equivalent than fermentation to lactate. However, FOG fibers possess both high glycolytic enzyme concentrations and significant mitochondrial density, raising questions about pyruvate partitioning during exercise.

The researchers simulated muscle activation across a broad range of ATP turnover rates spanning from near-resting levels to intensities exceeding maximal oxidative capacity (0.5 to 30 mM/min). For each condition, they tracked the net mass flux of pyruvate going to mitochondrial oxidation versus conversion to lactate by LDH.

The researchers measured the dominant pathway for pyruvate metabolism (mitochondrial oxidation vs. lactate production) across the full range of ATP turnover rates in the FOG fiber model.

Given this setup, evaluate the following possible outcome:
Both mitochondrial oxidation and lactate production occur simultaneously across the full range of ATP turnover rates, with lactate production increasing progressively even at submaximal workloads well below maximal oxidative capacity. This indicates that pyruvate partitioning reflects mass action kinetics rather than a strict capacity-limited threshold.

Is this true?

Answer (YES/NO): YES